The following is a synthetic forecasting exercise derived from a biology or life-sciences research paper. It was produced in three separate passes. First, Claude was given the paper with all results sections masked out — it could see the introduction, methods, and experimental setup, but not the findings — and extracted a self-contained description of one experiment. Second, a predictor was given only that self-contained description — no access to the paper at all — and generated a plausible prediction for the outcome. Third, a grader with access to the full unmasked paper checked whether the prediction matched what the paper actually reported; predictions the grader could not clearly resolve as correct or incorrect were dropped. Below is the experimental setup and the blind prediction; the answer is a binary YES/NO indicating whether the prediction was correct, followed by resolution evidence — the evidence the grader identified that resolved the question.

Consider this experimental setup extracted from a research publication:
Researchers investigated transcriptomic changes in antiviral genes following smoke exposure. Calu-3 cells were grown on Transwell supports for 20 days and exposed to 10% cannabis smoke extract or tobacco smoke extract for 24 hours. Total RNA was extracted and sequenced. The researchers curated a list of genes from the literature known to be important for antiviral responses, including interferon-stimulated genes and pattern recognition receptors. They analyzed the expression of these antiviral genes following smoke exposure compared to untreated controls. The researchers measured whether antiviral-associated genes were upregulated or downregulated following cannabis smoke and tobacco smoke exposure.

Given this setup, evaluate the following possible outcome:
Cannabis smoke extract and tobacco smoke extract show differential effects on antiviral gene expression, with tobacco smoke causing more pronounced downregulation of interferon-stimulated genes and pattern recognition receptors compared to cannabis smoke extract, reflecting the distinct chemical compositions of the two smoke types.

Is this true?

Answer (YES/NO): NO